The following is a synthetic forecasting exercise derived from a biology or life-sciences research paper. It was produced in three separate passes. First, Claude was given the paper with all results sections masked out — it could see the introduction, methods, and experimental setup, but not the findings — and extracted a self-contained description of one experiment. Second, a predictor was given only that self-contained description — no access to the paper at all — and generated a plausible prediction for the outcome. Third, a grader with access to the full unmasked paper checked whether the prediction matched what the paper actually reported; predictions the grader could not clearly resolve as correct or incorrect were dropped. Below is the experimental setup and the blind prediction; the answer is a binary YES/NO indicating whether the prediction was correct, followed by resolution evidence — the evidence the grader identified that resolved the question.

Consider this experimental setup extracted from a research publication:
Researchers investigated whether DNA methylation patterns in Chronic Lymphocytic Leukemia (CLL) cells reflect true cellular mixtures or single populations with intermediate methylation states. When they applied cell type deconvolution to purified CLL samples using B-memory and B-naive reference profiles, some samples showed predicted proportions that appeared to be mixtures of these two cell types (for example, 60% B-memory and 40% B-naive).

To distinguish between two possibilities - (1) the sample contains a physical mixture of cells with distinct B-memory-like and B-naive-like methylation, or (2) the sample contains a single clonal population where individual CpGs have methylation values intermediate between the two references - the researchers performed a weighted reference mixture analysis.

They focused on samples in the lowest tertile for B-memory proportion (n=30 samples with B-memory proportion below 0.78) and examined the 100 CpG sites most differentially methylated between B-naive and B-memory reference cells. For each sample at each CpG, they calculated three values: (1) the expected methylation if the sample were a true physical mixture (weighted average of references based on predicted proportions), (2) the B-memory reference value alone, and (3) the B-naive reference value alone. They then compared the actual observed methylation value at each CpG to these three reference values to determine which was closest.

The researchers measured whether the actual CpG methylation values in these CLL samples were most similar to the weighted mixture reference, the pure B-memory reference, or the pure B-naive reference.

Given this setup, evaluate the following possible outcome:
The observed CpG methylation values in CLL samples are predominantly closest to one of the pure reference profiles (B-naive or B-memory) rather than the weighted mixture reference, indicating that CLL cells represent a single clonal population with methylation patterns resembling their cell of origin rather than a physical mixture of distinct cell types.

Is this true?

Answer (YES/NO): YES